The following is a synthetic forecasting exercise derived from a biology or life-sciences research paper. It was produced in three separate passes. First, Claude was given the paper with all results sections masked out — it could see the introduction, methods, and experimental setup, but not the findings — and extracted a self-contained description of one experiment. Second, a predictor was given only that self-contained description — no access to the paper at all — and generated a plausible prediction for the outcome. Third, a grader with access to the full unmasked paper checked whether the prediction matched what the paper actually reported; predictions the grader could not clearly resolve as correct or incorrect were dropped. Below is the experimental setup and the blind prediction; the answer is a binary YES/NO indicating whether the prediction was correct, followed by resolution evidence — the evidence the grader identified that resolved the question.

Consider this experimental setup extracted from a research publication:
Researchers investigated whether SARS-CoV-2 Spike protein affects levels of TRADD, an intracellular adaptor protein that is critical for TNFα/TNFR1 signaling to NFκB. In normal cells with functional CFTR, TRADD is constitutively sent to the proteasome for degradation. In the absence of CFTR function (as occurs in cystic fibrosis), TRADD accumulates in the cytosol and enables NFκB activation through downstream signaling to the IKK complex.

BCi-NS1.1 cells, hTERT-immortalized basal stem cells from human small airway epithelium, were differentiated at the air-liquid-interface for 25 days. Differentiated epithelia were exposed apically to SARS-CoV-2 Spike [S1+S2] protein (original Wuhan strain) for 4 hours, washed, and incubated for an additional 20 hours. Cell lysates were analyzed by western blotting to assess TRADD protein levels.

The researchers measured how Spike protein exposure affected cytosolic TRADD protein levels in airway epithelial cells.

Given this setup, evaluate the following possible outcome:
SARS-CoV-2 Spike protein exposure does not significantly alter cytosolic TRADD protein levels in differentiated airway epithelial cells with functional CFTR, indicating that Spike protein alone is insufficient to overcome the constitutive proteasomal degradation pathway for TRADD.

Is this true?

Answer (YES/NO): NO